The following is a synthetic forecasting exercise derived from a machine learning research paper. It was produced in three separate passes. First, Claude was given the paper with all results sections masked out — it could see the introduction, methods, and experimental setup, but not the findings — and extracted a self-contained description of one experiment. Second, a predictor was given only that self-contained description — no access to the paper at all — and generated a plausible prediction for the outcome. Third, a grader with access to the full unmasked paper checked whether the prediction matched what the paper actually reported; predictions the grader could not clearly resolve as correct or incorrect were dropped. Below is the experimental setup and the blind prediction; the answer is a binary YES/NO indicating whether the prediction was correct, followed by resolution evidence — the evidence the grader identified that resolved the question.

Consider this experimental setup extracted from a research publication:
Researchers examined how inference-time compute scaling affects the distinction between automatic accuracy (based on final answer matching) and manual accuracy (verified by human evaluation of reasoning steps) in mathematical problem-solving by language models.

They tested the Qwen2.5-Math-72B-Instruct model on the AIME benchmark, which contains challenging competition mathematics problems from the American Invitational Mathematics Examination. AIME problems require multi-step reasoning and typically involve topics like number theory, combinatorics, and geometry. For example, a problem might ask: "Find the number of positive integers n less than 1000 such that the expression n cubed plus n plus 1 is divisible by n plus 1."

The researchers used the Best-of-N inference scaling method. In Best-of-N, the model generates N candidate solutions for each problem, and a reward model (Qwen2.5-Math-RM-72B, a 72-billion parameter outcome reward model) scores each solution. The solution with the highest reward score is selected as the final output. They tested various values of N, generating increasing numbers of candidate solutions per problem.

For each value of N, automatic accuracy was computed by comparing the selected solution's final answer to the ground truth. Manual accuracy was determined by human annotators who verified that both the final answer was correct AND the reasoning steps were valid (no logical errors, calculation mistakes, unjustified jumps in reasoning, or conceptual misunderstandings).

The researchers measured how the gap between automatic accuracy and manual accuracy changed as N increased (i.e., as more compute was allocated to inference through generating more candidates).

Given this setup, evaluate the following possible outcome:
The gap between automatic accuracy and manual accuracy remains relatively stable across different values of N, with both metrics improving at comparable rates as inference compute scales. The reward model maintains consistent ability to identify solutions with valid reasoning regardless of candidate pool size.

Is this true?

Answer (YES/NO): YES